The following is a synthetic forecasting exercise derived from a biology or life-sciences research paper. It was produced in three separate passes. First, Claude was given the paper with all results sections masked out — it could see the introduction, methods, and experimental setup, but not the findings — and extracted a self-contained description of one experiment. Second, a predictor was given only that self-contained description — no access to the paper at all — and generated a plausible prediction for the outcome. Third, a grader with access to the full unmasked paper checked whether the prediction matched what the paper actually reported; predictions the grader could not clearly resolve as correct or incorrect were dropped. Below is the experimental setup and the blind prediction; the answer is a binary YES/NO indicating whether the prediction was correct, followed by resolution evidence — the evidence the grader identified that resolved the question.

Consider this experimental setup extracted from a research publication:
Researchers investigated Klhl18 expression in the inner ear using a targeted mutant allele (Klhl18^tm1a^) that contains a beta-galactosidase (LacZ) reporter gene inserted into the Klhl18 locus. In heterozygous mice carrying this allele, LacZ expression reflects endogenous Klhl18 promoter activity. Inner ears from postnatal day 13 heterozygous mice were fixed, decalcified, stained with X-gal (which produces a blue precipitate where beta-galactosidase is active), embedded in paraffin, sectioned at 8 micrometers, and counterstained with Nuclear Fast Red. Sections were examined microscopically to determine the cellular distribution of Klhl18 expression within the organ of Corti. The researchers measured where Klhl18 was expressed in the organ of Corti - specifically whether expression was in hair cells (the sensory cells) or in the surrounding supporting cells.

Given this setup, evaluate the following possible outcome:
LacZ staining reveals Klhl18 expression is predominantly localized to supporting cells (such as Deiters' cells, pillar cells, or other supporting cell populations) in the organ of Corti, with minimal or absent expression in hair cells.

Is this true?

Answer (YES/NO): YES